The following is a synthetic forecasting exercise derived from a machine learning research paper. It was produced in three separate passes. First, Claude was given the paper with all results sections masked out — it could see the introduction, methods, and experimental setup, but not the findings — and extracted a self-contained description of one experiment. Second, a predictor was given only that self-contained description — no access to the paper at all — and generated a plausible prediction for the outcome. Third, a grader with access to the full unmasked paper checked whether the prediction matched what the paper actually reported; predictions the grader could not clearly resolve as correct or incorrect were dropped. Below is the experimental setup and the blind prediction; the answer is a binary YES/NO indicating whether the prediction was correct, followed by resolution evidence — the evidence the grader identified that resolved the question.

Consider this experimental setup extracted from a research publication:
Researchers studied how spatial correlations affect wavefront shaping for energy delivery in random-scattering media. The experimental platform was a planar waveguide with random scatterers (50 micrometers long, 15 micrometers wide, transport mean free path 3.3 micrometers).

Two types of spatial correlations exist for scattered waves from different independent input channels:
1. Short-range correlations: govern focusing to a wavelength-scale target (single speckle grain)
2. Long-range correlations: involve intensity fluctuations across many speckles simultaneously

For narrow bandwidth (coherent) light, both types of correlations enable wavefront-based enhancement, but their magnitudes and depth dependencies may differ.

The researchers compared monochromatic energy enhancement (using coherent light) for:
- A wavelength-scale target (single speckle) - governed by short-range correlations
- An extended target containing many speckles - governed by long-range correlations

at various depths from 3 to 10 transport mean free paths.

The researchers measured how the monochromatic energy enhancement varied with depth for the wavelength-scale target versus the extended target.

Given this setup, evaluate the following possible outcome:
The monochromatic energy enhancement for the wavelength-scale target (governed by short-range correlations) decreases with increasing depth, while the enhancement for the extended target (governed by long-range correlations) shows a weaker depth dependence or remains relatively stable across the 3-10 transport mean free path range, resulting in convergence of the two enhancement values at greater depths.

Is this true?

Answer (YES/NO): NO